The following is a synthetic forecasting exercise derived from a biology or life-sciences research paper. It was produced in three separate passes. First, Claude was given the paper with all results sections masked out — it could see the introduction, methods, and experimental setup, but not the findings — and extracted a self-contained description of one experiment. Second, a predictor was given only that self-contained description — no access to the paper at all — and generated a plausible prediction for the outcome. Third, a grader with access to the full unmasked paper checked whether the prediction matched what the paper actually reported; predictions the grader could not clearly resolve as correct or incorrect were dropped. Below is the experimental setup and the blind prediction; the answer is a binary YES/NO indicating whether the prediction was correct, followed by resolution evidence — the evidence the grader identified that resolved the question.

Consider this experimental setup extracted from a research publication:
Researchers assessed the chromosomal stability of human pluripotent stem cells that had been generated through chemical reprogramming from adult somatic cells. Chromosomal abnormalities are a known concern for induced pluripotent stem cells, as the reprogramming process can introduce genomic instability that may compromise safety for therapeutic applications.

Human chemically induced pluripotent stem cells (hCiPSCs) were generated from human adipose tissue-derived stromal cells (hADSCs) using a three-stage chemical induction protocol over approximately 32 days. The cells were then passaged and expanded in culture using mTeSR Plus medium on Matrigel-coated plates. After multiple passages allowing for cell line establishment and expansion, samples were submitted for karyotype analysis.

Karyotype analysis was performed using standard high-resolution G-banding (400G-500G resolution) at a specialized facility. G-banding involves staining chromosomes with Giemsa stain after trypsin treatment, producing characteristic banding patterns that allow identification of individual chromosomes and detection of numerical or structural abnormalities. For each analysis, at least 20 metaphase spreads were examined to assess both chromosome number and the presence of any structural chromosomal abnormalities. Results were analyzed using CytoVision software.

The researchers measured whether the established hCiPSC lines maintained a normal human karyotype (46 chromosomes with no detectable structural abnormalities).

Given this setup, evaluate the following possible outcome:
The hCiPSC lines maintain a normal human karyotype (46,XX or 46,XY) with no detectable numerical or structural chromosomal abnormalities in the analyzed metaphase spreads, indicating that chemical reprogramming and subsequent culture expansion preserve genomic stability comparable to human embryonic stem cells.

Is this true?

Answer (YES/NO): YES